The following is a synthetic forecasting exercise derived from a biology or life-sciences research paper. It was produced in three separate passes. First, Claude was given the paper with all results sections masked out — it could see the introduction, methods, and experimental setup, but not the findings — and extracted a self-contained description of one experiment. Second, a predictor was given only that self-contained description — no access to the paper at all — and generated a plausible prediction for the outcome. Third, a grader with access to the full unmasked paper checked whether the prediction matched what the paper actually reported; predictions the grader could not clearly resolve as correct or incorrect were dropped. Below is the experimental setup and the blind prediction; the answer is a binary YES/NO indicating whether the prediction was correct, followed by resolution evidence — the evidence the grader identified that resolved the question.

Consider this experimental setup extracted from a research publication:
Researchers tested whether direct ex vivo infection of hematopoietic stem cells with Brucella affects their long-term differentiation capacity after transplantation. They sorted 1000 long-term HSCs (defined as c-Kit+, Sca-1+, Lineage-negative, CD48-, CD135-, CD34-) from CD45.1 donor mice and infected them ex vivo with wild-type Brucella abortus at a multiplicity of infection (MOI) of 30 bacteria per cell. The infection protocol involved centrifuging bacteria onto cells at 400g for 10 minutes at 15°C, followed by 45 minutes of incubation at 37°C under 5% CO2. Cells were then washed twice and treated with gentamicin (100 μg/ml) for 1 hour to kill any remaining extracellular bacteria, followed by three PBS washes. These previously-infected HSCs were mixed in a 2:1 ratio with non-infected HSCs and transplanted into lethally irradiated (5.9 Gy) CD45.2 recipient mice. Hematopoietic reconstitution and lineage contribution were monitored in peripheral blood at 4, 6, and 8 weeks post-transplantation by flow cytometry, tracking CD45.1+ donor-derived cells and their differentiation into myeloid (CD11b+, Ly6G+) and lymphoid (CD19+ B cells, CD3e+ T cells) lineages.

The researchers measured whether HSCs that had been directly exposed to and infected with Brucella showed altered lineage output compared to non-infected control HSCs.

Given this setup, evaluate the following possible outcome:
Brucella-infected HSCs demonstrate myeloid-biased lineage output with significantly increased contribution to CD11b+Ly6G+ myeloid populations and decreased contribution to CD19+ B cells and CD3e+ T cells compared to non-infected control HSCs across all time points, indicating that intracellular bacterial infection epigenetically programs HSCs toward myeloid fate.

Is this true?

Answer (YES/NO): NO